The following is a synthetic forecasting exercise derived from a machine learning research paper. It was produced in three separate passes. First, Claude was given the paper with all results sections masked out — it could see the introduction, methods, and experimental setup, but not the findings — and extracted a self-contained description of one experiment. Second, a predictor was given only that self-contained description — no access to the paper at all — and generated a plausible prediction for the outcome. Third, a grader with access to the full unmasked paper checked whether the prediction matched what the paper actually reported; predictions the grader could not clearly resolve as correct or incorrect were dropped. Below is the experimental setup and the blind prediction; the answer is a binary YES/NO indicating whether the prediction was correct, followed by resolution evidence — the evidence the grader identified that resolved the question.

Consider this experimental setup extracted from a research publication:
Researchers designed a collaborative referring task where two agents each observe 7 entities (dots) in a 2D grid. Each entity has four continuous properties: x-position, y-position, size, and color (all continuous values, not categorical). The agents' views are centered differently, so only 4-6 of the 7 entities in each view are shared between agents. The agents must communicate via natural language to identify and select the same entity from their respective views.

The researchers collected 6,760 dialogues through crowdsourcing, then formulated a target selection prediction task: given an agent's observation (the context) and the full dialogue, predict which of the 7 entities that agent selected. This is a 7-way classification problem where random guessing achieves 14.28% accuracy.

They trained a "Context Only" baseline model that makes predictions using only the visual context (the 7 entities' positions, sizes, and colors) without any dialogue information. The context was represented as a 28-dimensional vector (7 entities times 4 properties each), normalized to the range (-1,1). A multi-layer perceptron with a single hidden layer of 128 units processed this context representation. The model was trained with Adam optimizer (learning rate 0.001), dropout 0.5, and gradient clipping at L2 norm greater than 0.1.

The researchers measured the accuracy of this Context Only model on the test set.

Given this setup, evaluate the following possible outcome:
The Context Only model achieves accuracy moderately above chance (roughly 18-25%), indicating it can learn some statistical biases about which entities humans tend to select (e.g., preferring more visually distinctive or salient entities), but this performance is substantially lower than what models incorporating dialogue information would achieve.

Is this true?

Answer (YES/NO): NO